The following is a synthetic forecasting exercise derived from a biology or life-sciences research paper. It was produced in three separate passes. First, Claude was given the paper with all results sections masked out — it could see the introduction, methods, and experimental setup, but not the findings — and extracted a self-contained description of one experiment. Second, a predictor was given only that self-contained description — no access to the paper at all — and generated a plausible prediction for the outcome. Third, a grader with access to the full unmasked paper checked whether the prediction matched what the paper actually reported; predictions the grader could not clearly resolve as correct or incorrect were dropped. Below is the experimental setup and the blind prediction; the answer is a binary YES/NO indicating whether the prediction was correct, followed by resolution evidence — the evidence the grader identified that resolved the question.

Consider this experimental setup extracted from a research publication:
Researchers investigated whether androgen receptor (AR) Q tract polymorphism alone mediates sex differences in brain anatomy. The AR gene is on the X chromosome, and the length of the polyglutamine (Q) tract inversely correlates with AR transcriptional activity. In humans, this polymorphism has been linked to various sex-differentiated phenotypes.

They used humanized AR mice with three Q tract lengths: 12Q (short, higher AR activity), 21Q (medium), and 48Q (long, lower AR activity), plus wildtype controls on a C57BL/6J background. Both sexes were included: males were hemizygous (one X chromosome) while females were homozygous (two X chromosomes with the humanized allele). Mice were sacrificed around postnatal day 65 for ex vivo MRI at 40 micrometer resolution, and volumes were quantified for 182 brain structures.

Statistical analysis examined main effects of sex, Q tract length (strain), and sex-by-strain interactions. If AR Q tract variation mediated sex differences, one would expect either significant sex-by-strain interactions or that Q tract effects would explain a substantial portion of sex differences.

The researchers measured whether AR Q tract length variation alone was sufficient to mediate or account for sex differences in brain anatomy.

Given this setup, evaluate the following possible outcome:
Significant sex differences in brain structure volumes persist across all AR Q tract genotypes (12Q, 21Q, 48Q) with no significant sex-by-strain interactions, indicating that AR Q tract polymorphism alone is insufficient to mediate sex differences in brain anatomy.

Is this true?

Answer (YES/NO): YES